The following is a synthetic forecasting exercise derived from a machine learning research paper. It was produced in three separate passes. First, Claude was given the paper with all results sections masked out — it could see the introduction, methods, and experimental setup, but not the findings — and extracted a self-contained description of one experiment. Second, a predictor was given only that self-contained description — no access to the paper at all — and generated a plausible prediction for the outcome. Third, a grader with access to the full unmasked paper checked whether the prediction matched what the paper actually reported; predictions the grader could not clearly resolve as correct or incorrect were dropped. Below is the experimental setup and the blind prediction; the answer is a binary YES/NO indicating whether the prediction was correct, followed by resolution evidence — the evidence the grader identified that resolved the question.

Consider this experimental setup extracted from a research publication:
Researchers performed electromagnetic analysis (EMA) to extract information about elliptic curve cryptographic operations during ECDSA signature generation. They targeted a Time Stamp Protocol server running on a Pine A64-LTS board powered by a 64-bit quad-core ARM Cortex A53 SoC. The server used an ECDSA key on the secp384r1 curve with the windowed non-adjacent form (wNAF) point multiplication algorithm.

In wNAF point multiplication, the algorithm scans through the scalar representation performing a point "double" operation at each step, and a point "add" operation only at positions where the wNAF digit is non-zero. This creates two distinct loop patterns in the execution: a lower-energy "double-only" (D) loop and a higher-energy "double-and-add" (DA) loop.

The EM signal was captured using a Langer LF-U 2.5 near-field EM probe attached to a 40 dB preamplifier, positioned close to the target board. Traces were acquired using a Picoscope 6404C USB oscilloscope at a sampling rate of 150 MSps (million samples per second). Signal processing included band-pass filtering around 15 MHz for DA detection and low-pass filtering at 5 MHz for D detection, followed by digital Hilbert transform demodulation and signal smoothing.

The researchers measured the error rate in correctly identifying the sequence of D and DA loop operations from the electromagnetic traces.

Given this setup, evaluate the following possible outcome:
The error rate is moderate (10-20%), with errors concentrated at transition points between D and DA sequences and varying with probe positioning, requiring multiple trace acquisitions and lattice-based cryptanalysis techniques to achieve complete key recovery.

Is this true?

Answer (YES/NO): NO